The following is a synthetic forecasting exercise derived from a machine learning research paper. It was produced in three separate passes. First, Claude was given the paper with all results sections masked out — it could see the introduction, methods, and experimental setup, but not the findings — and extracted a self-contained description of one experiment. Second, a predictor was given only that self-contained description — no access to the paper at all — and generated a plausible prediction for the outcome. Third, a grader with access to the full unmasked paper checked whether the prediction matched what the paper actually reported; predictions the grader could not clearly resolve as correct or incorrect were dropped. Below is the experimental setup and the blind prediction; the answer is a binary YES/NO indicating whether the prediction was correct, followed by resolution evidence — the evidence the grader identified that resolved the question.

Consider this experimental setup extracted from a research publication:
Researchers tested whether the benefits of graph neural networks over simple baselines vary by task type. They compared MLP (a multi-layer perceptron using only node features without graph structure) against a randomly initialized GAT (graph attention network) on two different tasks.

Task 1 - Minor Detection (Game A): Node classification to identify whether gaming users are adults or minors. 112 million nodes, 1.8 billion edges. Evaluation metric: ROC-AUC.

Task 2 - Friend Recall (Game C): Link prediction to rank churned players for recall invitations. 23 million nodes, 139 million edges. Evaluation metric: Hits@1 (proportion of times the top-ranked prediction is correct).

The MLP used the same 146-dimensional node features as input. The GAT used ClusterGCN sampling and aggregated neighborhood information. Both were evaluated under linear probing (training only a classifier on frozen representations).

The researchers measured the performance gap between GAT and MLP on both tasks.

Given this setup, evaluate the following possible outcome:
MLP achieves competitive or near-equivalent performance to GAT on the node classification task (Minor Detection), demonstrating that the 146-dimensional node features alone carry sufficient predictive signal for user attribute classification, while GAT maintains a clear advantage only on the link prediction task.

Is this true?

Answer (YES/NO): YES